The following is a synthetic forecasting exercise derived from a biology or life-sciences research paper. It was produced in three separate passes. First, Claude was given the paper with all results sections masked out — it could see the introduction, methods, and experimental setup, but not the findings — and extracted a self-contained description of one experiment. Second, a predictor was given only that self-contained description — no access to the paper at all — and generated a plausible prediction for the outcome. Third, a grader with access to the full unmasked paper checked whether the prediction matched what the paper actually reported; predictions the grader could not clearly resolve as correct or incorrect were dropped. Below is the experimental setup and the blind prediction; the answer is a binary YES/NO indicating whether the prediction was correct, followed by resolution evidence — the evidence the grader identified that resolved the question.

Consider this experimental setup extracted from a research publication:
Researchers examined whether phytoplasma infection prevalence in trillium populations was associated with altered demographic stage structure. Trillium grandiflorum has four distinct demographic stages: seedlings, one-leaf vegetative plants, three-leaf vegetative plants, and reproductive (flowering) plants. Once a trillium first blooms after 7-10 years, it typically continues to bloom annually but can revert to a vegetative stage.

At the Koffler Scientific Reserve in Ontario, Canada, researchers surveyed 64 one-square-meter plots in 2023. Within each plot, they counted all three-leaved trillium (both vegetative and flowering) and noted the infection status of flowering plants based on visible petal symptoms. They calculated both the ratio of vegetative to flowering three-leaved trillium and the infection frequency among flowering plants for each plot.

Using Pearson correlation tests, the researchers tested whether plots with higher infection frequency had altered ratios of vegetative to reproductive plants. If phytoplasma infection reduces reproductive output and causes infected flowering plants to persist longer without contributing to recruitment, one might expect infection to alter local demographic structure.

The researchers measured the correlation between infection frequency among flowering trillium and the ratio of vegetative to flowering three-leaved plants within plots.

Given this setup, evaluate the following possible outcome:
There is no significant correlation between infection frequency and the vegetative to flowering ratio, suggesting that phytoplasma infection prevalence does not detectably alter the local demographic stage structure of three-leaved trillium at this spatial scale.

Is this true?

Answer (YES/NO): YES